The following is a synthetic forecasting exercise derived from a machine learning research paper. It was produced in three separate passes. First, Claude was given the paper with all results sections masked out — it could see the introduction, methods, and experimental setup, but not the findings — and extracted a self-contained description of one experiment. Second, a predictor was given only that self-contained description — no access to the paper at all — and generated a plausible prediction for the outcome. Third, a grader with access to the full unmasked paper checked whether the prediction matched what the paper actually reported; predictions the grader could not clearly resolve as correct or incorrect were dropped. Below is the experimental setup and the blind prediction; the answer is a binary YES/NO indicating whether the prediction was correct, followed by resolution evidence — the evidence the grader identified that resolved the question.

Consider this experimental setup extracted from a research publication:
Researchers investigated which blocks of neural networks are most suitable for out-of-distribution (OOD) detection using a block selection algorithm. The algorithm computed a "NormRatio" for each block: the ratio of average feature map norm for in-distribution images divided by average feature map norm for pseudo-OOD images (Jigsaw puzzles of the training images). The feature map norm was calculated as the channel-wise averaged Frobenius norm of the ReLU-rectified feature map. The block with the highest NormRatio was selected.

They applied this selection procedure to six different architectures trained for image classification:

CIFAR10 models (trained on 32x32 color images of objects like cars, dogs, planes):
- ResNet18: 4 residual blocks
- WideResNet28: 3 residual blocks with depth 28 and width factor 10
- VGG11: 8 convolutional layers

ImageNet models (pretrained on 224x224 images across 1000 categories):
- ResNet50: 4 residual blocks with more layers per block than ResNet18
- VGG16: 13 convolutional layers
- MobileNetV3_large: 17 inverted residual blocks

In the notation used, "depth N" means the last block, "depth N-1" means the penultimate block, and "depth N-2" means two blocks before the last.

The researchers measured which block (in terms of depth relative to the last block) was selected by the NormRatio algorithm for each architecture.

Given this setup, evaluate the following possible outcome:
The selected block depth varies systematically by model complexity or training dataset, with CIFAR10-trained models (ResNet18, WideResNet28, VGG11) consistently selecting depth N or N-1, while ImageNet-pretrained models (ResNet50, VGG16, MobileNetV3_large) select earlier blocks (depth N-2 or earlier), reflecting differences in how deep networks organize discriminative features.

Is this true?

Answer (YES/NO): NO